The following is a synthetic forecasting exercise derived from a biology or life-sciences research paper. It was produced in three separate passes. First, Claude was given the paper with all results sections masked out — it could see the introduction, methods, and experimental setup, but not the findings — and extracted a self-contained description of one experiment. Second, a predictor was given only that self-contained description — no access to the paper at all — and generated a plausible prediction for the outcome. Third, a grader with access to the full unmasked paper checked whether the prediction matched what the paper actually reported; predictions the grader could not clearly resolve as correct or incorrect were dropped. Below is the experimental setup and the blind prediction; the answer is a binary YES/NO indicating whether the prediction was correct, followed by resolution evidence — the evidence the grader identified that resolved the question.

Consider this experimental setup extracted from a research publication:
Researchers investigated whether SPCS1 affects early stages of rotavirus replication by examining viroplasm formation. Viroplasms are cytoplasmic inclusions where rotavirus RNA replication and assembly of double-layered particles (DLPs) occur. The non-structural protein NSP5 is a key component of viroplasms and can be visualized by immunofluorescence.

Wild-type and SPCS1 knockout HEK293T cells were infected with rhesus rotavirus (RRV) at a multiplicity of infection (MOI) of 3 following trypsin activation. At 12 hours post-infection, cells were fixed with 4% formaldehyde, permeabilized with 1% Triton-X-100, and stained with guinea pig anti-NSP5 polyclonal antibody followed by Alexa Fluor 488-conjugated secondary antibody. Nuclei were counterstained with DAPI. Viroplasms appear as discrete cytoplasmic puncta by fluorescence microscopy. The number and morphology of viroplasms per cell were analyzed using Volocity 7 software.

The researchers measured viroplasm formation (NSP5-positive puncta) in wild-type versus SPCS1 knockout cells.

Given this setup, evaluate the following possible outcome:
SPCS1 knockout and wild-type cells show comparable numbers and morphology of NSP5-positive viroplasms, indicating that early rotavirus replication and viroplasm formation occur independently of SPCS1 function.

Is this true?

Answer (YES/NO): YES